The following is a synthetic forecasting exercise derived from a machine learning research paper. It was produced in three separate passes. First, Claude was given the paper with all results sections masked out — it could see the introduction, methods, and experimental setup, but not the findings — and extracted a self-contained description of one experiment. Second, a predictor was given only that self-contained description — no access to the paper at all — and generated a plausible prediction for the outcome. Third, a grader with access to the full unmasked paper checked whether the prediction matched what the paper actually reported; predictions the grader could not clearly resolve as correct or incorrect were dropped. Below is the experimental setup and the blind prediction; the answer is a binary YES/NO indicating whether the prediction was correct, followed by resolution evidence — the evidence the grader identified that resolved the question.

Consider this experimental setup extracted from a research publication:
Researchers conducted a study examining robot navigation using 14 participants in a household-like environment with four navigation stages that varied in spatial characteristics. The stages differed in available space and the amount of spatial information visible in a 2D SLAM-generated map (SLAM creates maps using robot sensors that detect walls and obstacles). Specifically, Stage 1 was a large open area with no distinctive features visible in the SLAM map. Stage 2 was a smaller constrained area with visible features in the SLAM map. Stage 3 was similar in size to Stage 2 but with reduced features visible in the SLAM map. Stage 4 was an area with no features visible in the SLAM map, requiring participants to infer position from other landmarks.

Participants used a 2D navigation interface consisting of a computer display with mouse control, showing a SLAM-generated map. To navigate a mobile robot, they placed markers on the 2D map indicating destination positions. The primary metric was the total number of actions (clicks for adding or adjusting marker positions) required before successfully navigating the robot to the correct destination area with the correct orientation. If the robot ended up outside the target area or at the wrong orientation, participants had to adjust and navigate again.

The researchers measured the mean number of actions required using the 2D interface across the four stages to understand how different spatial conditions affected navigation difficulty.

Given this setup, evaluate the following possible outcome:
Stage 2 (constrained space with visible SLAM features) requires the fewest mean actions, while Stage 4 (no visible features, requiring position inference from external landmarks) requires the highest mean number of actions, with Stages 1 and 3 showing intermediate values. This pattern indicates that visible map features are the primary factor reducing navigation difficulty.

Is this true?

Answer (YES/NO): NO